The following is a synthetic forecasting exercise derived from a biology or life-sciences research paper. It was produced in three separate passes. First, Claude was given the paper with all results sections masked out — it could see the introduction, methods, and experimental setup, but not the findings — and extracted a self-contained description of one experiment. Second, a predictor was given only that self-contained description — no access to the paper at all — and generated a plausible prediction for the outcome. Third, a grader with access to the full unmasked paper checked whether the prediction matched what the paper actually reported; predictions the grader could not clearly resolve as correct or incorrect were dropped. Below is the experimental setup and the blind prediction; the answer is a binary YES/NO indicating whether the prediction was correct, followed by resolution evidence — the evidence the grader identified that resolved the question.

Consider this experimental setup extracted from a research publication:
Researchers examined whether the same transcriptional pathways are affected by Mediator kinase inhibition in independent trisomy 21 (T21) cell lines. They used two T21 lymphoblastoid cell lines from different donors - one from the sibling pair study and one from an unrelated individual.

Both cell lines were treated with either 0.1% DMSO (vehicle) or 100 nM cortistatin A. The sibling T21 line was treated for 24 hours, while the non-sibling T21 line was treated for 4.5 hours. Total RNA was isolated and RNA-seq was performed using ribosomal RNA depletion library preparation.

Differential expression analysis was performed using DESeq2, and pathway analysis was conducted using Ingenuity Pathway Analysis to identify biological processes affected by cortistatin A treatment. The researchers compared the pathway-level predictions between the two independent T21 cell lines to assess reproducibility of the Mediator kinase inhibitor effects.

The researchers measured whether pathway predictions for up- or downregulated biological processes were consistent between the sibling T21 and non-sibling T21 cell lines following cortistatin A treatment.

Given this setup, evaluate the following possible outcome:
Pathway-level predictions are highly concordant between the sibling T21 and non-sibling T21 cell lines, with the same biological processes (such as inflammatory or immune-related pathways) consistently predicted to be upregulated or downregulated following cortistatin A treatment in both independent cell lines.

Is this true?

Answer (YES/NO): YES